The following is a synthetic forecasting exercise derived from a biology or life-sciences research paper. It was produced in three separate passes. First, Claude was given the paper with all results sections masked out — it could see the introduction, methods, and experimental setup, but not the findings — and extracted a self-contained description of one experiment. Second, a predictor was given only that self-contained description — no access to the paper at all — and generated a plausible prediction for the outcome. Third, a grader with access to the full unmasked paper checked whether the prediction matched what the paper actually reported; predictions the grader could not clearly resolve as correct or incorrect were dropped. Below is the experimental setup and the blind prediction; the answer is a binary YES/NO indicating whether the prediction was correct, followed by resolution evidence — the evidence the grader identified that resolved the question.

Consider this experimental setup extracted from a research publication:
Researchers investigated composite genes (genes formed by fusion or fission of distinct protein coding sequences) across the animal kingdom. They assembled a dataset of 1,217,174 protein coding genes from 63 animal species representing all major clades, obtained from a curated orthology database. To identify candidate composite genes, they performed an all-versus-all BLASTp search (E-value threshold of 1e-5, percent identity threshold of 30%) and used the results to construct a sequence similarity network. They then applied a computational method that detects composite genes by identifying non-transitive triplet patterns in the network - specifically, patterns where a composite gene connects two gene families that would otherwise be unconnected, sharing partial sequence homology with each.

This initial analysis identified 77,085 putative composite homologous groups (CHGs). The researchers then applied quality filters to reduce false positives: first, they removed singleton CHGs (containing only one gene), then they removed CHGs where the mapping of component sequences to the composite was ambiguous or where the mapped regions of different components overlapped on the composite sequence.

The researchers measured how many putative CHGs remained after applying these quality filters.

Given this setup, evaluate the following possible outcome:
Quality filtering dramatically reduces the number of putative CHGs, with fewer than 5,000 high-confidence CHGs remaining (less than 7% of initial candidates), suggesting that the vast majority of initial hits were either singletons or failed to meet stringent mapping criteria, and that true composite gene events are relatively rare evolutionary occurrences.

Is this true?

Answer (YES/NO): NO